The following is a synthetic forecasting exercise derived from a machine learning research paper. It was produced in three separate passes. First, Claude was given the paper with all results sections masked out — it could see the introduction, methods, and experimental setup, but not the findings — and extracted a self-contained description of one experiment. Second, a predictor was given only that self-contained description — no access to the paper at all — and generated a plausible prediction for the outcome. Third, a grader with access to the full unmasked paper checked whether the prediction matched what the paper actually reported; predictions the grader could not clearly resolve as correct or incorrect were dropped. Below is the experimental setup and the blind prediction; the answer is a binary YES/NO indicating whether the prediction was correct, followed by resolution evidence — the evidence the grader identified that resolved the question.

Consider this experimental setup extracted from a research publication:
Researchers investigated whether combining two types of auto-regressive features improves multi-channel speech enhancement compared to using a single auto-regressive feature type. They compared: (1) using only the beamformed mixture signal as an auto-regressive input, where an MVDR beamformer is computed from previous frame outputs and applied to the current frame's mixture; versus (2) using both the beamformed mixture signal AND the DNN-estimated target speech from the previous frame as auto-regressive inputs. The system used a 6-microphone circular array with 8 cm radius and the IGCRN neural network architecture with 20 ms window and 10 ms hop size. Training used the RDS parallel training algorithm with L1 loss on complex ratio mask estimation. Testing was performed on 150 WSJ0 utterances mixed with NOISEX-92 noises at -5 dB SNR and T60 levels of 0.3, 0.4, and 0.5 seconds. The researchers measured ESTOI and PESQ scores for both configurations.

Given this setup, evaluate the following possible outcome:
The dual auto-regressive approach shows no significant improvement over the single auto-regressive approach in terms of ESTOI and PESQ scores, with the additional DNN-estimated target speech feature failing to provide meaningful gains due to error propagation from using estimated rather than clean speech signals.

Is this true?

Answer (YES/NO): NO